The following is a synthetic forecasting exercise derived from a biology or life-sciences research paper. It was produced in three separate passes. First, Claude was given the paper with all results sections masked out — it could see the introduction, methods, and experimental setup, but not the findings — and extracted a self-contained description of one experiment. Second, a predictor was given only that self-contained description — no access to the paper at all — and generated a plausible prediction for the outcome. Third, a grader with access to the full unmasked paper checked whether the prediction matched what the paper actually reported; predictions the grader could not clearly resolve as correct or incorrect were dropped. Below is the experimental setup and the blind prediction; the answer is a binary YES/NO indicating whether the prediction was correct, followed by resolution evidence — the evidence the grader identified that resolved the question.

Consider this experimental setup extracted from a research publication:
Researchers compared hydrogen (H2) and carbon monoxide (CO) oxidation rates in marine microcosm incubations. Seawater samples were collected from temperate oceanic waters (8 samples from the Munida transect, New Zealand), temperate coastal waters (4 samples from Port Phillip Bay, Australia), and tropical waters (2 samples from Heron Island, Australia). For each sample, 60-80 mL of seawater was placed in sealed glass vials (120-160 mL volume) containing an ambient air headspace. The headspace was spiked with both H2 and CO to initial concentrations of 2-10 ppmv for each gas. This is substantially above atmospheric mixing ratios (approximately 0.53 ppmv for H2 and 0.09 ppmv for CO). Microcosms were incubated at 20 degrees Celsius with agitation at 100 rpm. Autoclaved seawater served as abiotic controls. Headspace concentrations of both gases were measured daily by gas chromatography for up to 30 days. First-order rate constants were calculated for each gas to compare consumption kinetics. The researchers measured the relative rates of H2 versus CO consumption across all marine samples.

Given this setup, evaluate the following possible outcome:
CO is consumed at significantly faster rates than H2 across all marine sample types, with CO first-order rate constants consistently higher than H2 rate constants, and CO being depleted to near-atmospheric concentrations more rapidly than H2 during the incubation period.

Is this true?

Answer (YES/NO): NO